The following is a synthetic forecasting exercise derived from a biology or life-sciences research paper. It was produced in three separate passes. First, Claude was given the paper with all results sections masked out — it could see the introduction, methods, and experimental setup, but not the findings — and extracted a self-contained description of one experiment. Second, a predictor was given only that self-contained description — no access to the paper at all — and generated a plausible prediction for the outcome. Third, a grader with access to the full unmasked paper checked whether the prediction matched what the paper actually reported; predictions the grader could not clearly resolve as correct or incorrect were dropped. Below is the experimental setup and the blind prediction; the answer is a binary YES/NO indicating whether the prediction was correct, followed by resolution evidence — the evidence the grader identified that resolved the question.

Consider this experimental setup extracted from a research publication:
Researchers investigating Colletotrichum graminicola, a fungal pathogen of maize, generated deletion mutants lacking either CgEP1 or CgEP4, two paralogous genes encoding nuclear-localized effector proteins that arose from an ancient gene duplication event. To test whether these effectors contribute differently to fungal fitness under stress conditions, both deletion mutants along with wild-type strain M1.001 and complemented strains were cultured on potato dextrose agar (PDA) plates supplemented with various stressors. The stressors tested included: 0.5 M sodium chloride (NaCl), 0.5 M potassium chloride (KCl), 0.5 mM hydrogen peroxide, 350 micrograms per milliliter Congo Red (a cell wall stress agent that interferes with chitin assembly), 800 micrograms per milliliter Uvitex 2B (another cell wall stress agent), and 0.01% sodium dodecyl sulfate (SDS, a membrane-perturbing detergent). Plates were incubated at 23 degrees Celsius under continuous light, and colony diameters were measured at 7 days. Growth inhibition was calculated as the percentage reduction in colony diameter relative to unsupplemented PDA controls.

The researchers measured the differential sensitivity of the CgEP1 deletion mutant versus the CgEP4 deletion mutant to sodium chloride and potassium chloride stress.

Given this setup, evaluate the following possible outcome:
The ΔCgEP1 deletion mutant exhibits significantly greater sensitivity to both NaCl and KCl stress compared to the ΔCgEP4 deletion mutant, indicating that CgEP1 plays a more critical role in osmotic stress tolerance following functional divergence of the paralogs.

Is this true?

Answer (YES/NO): YES